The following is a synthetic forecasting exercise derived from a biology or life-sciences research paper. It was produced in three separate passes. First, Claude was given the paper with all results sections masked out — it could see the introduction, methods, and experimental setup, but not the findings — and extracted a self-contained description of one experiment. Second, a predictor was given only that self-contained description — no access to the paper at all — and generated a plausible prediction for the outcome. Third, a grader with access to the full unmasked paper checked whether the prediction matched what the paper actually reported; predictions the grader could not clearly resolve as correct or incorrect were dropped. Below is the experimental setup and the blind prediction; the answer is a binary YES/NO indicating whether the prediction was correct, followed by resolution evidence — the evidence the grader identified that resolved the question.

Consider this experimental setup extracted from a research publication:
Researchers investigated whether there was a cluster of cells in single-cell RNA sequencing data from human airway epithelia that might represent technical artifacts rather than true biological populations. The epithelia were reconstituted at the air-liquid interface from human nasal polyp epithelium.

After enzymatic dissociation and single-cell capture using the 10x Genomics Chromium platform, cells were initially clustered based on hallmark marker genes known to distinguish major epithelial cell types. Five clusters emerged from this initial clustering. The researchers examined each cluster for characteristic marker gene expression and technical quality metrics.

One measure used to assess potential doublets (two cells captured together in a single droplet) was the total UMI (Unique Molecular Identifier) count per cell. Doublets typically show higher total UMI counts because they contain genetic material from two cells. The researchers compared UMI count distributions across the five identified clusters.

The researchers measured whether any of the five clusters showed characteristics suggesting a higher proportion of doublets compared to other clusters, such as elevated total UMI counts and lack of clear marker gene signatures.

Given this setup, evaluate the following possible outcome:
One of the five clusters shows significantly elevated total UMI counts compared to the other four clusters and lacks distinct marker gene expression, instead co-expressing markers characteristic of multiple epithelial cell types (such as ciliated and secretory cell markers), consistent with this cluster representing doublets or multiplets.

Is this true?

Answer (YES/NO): YES